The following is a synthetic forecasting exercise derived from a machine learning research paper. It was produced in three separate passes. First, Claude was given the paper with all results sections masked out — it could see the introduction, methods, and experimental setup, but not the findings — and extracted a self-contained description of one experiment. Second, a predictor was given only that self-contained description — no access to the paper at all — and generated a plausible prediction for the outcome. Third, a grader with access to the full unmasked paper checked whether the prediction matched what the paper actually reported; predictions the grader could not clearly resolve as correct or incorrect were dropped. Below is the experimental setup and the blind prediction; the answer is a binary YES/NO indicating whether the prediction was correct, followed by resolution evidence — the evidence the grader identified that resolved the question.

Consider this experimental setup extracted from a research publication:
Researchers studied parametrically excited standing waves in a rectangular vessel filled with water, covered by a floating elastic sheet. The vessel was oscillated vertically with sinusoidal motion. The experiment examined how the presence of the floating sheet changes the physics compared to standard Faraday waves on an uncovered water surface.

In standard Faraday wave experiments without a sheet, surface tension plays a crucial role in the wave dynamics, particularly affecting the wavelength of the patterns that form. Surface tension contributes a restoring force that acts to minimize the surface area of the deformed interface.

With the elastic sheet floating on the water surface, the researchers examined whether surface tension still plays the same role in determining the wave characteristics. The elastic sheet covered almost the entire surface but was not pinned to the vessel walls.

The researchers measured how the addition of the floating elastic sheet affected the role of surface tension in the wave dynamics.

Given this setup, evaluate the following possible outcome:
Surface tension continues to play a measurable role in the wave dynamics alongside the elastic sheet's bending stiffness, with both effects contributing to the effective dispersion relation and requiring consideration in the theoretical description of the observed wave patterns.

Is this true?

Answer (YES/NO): NO